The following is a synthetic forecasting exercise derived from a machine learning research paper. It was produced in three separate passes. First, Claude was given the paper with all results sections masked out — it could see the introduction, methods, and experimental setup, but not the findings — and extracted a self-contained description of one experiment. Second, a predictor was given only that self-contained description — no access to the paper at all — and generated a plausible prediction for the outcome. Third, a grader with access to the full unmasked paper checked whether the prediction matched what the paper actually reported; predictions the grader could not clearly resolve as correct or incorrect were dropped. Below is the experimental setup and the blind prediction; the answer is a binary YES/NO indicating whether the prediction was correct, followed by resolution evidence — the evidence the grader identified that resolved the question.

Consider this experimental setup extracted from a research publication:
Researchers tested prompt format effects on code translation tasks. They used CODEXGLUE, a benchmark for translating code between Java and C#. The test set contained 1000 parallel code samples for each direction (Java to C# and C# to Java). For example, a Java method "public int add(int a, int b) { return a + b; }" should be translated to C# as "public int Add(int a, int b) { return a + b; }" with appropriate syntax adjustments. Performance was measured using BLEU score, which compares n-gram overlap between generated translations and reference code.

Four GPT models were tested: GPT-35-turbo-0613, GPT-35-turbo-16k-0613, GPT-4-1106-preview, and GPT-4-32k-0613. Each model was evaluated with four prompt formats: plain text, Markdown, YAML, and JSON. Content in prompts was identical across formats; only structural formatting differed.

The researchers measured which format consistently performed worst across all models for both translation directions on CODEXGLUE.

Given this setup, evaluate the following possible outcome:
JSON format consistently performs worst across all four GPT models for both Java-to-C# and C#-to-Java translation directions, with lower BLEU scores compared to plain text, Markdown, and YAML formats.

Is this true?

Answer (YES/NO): NO